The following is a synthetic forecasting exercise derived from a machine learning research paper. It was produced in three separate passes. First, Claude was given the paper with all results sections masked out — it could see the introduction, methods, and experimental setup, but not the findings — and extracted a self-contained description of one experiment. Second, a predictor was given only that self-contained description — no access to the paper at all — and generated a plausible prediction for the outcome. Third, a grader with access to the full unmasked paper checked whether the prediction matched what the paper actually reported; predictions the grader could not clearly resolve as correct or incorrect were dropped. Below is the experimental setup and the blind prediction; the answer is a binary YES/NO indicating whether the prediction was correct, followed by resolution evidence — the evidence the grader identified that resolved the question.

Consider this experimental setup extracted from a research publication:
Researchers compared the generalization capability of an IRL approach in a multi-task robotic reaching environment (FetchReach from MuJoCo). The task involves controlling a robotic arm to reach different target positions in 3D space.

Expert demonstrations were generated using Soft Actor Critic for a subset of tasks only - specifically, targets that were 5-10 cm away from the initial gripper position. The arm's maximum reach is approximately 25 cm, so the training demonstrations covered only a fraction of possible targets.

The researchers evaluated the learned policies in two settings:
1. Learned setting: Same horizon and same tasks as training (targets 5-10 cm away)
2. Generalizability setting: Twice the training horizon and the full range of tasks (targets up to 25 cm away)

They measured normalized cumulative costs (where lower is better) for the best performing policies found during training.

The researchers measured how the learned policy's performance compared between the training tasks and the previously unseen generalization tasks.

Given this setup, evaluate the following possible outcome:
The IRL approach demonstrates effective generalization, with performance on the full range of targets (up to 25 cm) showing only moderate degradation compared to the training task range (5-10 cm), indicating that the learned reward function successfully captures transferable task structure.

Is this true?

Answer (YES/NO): YES